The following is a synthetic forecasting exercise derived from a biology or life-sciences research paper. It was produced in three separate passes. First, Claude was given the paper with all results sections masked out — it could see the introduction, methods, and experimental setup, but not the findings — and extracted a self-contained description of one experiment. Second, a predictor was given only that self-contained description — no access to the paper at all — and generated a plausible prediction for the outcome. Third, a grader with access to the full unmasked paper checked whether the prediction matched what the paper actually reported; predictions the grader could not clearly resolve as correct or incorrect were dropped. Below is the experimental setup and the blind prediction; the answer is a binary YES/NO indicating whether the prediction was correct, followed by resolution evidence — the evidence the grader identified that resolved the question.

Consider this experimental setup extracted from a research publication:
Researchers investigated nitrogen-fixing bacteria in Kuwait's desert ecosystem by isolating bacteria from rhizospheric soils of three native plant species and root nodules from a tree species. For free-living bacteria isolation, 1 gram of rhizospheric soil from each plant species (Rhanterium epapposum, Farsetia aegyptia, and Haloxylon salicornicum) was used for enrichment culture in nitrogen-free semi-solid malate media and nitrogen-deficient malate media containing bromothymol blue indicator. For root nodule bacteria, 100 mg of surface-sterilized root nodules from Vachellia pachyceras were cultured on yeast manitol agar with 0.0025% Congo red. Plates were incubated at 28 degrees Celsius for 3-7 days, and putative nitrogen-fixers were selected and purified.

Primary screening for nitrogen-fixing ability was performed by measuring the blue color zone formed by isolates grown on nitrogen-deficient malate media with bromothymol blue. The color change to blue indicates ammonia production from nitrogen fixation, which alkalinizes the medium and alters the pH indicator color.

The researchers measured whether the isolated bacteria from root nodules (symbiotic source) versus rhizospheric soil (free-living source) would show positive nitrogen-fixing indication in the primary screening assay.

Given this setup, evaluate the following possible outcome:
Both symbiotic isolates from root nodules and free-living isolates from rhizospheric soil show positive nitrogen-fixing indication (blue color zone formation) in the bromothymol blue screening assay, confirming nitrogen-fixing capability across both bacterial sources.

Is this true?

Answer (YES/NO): YES